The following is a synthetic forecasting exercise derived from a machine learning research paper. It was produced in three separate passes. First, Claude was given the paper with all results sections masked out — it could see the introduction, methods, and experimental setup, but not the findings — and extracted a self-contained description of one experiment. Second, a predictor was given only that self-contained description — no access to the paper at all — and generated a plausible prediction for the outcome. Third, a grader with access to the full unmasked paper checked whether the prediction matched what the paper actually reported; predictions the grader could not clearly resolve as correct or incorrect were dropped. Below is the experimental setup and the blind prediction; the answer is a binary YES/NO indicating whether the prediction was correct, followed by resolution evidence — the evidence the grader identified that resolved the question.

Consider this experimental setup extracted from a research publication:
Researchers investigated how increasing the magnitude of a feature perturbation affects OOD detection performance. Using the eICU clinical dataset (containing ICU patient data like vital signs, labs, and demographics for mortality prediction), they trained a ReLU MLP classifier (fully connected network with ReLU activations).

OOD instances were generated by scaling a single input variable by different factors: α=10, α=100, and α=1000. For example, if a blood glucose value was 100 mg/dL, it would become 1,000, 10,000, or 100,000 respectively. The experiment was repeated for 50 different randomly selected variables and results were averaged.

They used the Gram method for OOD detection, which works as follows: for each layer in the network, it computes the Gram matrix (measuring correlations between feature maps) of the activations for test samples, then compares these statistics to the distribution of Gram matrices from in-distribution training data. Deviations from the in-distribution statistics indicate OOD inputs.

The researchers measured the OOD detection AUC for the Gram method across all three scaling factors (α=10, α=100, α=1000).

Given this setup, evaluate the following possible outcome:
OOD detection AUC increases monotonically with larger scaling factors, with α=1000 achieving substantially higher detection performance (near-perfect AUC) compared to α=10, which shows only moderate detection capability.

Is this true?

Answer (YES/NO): NO